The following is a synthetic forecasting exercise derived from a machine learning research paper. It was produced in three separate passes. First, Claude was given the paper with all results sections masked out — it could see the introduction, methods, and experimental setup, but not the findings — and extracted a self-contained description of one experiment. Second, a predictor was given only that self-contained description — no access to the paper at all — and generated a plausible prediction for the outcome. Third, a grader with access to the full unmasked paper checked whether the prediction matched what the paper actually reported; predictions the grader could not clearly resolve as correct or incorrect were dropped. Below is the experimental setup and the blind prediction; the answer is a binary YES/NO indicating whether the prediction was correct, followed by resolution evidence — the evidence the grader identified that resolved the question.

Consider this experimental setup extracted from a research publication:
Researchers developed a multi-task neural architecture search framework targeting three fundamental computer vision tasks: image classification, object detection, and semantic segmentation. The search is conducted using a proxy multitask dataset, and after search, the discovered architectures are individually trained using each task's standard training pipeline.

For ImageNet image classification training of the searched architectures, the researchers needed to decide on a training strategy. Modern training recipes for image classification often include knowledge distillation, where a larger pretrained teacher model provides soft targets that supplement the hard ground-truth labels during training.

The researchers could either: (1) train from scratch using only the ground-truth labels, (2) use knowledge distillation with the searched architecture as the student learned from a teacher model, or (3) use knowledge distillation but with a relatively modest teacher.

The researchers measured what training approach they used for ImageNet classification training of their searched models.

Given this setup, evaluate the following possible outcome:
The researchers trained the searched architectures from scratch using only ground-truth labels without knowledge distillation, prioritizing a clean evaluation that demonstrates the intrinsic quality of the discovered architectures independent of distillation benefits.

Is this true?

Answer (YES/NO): NO